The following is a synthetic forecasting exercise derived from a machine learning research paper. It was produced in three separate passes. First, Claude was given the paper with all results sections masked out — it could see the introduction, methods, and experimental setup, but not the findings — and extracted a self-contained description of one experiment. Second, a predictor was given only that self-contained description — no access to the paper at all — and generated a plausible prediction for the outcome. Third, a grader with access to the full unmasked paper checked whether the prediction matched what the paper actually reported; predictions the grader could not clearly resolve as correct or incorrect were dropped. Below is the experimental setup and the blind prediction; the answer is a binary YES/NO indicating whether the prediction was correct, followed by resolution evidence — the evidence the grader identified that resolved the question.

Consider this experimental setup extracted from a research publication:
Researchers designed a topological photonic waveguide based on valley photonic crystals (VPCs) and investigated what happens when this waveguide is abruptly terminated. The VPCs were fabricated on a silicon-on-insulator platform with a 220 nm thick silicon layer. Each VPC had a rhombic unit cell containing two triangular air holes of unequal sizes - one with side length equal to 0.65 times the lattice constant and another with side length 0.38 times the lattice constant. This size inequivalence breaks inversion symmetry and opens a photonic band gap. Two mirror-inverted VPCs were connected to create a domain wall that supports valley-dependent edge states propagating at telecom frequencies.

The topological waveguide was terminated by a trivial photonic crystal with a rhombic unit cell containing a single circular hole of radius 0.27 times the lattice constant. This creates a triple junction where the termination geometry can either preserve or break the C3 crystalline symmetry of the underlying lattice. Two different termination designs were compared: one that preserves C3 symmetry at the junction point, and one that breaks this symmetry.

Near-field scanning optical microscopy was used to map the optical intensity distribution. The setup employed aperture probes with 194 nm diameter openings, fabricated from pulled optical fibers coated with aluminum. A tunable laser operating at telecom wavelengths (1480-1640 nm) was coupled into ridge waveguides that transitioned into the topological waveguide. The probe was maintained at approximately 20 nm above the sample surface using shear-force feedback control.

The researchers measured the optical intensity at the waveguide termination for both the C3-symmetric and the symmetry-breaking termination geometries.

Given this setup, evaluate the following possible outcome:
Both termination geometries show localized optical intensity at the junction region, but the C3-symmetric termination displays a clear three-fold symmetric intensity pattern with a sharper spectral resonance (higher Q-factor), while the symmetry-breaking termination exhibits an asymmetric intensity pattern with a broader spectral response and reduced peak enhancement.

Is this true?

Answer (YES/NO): NO